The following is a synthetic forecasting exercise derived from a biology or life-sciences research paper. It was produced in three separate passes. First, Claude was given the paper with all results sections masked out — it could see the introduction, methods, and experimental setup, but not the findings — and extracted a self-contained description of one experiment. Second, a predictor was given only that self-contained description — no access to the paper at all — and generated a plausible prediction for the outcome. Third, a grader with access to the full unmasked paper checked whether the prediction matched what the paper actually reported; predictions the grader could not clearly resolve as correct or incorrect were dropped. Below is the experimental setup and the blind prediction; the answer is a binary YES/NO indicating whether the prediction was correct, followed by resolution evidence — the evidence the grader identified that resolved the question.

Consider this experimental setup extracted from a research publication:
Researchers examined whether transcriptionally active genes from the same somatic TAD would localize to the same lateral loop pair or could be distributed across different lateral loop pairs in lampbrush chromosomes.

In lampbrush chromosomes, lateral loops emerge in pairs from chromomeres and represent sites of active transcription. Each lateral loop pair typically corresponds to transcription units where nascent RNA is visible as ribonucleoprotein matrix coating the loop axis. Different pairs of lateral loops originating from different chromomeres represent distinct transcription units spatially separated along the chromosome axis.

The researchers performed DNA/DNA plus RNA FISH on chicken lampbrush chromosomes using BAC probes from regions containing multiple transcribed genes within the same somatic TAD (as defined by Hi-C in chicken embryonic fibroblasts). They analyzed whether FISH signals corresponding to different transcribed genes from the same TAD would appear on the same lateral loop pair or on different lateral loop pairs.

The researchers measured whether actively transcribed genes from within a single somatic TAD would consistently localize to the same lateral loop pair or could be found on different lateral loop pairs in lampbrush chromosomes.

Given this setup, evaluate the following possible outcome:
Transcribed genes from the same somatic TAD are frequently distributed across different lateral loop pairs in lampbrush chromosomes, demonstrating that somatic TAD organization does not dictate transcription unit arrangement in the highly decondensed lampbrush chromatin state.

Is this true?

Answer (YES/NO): YES